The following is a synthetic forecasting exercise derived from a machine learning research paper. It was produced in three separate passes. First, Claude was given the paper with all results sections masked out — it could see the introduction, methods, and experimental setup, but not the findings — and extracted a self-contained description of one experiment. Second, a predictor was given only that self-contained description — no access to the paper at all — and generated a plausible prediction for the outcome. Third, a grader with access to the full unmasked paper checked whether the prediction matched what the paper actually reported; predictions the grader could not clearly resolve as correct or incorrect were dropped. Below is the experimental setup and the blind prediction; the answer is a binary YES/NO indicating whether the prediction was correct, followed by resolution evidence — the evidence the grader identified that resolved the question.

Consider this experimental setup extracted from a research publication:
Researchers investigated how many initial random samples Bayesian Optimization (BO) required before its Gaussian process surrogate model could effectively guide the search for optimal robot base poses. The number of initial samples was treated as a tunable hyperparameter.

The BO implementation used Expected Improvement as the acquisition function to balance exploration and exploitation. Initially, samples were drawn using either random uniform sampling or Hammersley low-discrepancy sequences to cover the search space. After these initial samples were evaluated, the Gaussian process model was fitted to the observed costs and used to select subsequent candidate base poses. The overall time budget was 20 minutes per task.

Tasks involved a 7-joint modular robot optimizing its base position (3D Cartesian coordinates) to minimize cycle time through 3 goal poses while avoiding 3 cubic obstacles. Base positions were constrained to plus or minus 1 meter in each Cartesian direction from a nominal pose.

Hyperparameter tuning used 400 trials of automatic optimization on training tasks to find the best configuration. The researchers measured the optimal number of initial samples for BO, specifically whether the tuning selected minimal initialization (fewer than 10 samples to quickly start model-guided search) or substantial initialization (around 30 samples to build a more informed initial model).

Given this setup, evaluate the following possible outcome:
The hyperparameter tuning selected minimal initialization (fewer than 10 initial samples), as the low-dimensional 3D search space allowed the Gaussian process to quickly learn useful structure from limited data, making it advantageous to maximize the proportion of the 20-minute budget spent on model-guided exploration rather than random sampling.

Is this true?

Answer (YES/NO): NO